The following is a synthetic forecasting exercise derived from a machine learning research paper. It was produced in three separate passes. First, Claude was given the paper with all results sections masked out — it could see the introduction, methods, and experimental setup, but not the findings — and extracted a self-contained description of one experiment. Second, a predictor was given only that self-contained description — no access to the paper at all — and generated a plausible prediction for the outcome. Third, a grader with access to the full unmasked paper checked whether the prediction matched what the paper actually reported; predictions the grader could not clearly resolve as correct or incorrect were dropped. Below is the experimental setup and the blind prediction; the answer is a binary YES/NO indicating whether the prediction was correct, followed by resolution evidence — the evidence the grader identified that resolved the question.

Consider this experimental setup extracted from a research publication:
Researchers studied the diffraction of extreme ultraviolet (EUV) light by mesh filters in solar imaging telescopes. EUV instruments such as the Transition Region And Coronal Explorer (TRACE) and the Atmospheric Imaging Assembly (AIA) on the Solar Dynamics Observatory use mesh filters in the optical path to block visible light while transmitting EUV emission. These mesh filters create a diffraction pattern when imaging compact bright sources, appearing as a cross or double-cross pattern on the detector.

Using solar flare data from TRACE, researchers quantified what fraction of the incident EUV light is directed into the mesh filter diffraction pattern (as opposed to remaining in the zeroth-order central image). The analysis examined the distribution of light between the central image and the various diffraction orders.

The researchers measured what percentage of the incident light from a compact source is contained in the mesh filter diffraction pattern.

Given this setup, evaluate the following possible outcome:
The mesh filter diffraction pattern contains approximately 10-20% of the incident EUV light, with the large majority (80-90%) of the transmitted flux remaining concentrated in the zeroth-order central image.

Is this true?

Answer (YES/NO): YES